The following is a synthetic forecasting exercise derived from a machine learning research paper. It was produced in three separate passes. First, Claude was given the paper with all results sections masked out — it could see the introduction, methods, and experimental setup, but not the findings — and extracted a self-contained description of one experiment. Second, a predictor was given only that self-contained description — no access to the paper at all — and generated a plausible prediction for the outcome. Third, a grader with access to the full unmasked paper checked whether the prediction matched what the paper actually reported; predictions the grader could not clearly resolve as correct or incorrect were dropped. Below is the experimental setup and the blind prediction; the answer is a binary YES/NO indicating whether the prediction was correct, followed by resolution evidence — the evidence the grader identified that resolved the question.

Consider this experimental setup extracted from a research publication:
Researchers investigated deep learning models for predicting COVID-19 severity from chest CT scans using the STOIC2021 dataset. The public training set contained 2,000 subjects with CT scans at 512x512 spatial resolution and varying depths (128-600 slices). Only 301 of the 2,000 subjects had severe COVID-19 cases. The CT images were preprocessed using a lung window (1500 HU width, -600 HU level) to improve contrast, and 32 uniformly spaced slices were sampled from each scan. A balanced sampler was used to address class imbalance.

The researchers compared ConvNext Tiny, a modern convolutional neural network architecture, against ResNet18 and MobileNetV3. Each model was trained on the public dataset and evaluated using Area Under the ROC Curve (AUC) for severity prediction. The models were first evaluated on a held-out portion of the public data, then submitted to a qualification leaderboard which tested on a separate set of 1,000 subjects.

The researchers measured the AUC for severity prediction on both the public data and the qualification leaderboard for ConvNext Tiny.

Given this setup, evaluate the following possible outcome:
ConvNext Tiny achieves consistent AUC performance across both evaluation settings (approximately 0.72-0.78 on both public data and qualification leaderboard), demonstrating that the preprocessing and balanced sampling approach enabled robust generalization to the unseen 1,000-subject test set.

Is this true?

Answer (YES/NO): NO